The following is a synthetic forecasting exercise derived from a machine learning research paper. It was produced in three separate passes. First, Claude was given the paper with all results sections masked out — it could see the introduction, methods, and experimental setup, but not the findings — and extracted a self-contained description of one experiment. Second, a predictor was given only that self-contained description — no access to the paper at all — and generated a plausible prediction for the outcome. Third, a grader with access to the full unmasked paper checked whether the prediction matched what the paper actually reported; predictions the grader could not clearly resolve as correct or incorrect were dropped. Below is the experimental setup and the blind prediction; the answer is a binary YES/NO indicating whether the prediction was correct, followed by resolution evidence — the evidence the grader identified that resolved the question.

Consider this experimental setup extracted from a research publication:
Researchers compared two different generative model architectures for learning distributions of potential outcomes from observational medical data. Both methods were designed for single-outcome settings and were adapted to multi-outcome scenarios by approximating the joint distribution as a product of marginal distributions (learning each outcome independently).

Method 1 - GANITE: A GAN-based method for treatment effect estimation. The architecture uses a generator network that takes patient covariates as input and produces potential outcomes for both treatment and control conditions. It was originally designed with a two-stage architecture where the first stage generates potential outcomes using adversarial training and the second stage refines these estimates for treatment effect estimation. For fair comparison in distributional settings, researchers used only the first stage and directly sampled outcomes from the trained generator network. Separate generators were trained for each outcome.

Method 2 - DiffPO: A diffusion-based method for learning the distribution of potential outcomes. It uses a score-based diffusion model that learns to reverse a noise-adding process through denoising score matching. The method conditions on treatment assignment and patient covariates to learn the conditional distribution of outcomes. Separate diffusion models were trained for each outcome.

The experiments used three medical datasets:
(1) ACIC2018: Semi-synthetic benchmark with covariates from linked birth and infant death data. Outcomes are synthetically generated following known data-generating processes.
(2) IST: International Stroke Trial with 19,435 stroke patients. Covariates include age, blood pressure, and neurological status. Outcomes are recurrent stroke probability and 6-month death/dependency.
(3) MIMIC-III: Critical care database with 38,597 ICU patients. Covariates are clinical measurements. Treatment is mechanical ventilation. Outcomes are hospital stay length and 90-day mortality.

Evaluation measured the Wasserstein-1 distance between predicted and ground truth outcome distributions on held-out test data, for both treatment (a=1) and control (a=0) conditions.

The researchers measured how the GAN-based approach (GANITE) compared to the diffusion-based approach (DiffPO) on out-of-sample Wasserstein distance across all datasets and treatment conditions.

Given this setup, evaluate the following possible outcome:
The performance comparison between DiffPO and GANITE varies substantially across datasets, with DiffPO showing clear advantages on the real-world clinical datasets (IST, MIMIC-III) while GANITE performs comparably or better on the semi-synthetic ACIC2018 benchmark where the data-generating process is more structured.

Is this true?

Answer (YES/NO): NO